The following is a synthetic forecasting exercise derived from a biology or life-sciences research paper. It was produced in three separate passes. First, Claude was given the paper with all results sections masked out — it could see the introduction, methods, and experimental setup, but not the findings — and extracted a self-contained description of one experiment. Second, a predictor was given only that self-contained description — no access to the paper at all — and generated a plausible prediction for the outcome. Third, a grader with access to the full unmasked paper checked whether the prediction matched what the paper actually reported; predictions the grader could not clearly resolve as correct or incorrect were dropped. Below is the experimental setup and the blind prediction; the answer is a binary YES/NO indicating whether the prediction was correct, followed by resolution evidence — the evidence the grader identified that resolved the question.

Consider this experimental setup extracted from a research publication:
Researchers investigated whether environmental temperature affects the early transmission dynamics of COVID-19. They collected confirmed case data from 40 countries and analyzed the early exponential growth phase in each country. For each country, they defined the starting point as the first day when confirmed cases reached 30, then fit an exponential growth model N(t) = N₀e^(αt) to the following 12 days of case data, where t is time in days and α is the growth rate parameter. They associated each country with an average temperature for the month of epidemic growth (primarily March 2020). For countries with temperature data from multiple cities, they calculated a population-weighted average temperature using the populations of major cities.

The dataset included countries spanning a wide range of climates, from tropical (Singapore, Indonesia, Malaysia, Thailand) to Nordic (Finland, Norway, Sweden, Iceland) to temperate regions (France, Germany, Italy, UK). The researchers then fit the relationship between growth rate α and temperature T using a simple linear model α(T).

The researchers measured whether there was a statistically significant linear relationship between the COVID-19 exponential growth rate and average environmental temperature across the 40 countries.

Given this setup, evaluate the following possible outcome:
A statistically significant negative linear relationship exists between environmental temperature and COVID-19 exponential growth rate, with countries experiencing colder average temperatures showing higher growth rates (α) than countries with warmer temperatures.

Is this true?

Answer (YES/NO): YES